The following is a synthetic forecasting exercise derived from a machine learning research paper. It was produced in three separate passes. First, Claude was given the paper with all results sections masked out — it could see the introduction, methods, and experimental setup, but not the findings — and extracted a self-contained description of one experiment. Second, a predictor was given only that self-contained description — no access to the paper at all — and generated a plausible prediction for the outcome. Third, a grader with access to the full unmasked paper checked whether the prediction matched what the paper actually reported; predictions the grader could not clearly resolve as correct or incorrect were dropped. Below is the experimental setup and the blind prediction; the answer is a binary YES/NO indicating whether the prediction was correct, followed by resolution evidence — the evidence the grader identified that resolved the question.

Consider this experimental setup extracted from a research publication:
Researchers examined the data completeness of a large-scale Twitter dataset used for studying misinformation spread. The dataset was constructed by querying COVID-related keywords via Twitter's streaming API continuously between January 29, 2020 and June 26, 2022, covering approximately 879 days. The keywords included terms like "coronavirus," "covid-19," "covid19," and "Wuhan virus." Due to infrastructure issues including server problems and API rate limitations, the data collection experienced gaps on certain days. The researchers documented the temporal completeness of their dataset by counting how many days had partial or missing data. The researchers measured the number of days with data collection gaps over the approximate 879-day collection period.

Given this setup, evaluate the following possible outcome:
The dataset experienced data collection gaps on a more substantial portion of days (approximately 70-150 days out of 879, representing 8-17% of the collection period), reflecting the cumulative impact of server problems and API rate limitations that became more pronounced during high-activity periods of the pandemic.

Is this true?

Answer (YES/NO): YES